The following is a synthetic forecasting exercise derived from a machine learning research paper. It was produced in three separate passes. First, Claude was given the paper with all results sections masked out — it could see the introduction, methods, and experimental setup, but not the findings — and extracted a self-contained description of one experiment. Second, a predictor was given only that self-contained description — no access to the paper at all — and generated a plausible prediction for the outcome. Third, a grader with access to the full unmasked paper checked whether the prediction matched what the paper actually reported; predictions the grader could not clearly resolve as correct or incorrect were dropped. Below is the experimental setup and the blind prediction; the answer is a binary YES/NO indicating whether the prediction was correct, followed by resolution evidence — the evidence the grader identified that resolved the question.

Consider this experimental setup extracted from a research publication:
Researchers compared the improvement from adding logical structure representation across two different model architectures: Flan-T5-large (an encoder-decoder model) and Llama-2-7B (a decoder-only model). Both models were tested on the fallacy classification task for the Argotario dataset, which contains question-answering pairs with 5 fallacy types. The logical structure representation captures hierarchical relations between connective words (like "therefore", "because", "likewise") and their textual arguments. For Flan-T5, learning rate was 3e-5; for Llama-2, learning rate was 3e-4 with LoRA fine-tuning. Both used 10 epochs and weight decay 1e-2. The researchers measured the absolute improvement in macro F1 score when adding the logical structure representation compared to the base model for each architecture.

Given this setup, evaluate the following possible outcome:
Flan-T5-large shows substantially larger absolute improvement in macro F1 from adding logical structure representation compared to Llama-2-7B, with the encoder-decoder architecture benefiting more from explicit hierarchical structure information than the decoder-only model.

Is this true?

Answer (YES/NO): NO